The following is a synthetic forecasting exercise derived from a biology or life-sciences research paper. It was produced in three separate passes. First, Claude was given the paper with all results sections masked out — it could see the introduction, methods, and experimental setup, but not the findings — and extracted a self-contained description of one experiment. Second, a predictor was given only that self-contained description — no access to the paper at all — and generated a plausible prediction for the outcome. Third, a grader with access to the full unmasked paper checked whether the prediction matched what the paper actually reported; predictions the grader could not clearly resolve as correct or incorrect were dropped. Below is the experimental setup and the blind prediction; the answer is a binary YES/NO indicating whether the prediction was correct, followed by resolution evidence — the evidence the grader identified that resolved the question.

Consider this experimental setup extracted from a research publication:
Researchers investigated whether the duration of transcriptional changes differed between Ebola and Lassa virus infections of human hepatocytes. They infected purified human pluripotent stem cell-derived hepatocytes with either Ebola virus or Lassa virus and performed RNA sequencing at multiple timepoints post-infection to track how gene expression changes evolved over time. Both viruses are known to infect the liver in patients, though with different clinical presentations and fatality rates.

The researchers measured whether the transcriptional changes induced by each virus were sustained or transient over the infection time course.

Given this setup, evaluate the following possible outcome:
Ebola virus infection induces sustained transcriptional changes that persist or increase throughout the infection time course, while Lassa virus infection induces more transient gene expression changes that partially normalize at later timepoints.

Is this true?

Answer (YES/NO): YES